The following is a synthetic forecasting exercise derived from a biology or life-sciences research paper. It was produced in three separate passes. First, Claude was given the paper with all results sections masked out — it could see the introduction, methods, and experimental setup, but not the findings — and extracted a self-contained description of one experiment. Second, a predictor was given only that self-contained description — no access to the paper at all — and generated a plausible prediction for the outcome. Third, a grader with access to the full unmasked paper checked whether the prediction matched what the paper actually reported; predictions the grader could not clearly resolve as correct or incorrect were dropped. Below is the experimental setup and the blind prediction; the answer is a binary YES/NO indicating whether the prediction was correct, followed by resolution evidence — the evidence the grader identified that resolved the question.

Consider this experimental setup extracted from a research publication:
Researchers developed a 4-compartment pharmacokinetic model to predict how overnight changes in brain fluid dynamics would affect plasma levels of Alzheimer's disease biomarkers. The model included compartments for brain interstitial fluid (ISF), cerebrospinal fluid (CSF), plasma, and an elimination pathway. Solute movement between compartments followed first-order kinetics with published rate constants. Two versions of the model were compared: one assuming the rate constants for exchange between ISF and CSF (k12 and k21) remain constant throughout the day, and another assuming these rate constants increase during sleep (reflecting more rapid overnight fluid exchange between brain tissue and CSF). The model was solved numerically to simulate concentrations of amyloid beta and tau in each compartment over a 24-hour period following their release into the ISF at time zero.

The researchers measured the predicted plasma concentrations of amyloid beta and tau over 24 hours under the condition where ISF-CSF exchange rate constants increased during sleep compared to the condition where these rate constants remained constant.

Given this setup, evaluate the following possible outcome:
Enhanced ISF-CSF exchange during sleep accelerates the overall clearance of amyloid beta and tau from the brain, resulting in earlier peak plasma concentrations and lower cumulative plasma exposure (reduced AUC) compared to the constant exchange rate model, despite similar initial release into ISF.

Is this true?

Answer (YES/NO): NO